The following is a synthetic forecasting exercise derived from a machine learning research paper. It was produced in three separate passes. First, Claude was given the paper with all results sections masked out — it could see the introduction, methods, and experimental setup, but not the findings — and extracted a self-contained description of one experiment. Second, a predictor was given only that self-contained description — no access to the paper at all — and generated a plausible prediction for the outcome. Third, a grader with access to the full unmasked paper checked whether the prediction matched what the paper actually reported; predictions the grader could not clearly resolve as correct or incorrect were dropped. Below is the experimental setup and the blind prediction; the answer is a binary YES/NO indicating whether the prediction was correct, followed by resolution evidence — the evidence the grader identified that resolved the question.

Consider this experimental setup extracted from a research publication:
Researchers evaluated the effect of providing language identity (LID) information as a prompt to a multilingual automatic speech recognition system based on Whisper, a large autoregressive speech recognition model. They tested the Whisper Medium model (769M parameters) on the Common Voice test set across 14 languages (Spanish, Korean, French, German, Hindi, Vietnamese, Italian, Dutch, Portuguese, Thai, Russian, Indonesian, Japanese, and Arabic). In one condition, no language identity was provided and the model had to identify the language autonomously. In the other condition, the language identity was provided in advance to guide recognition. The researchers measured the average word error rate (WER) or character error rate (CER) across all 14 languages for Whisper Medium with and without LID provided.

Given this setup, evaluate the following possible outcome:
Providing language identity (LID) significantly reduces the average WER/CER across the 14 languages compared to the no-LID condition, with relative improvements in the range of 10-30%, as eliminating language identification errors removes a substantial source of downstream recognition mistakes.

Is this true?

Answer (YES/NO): YES